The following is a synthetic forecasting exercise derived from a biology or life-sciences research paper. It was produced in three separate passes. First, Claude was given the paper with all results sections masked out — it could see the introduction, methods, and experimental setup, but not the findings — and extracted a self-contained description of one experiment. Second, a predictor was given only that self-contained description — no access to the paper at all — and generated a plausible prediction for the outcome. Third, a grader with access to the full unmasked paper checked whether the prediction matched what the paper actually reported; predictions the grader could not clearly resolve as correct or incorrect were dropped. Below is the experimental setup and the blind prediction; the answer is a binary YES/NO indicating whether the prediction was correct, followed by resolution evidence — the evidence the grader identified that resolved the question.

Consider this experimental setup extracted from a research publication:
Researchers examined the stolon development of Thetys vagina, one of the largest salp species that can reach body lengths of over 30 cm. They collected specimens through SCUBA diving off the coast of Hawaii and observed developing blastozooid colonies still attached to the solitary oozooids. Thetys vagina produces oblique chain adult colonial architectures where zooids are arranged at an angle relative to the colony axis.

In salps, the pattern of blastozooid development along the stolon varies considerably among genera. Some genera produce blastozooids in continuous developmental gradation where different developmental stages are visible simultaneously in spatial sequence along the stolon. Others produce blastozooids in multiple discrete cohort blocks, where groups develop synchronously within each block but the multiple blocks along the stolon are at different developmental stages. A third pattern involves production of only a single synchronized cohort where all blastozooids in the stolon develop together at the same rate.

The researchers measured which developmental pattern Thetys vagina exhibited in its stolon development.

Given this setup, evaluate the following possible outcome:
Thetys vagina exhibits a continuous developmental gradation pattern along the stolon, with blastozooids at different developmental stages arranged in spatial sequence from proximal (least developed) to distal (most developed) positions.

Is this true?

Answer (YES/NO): NO